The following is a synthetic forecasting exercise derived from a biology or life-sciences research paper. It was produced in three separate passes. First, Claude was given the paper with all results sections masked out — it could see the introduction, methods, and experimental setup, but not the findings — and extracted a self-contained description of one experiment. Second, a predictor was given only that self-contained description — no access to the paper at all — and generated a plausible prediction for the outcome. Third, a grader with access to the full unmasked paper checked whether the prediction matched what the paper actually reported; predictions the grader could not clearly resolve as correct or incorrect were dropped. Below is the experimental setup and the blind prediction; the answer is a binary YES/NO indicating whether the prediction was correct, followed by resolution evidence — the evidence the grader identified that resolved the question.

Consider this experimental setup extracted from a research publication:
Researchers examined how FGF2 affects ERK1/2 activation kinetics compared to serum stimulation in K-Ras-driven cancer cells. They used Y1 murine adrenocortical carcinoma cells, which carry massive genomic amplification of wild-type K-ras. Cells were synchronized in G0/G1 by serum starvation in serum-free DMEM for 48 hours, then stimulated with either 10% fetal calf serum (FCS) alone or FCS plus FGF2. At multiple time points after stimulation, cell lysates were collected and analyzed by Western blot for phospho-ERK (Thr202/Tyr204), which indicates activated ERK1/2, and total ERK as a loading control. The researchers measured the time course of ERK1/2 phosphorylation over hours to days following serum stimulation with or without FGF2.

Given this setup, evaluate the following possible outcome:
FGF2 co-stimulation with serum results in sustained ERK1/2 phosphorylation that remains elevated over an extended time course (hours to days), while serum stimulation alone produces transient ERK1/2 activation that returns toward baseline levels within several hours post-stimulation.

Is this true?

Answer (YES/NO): YES